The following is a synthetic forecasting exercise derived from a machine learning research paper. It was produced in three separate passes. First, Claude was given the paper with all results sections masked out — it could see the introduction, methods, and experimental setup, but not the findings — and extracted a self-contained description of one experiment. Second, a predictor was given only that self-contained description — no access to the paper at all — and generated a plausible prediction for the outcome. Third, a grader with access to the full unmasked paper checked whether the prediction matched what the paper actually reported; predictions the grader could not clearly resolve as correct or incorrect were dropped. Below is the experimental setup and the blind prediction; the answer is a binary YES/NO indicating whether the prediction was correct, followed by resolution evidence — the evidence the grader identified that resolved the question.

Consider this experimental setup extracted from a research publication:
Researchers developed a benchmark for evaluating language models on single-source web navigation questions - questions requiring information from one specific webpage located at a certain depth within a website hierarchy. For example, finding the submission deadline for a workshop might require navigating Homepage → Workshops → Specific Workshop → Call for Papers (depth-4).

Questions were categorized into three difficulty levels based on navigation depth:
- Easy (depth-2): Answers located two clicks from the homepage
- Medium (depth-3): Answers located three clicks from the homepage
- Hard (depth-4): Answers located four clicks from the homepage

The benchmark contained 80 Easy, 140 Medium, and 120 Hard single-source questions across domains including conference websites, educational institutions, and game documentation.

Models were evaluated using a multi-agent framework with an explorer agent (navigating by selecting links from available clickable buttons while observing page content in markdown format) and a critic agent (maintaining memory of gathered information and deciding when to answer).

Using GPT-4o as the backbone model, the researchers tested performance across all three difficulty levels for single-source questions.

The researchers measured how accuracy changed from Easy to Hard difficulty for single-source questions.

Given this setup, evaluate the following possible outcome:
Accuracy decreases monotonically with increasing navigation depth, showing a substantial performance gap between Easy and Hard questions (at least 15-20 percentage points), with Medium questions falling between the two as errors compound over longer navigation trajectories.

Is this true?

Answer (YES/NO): YES